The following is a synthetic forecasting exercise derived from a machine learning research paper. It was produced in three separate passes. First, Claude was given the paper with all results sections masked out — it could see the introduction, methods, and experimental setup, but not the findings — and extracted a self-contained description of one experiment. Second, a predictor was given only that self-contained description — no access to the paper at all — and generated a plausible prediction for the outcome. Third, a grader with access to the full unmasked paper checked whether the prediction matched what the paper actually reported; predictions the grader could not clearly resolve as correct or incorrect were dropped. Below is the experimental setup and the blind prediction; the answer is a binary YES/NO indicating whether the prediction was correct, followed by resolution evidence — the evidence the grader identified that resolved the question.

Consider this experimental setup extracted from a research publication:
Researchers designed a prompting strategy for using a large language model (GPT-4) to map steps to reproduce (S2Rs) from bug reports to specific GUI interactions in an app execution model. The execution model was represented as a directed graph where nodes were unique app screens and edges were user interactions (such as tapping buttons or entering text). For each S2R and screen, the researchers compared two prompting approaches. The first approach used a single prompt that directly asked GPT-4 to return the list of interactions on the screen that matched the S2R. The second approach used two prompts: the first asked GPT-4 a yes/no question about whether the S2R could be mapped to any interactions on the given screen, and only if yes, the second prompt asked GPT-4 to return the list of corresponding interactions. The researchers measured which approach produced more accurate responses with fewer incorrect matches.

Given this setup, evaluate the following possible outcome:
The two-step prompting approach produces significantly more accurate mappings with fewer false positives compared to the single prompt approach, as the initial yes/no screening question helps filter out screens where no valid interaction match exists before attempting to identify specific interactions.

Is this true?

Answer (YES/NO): YES